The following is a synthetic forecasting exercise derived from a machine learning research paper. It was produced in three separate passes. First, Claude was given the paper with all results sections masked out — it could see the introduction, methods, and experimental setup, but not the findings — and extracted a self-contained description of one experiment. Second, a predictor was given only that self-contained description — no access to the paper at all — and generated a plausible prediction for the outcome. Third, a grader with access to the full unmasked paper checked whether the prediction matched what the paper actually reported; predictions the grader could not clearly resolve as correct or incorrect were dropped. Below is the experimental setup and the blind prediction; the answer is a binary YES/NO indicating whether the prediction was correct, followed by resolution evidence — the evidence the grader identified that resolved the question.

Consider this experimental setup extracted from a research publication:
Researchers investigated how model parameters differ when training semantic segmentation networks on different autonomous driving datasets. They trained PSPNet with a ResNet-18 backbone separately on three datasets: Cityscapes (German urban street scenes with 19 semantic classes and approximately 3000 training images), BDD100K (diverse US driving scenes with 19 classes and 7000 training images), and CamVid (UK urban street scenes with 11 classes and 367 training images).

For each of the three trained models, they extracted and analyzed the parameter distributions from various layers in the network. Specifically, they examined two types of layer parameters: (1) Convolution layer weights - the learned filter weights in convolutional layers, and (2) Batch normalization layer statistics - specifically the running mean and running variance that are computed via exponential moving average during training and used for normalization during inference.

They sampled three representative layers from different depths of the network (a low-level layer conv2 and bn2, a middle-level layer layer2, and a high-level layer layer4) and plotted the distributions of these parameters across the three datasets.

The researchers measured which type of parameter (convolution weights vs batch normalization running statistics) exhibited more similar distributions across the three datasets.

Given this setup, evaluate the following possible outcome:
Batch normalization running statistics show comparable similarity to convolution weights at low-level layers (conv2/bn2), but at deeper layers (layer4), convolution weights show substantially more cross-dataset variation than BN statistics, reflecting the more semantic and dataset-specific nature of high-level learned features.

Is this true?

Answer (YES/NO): NO